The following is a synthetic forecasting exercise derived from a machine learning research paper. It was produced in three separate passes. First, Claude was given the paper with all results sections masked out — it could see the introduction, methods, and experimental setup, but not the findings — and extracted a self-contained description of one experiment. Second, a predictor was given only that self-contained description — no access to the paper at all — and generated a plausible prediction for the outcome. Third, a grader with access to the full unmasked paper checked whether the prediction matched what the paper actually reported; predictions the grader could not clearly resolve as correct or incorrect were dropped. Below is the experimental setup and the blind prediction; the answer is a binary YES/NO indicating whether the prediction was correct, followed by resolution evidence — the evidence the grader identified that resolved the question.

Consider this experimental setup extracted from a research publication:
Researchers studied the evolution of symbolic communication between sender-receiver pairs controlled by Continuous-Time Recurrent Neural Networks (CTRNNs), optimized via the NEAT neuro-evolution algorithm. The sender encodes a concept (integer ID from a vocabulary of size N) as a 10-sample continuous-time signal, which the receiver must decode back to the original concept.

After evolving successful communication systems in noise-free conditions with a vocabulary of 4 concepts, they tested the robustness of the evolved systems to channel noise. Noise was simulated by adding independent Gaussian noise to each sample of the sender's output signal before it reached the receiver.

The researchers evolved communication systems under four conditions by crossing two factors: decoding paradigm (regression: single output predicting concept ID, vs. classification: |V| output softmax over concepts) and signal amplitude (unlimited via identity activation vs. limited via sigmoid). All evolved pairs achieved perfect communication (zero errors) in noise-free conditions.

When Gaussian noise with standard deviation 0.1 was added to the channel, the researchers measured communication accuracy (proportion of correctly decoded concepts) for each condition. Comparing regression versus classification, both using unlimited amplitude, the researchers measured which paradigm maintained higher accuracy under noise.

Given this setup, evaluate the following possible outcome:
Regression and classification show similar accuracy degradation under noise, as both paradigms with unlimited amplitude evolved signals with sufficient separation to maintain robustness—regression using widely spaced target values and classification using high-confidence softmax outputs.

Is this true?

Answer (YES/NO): NO